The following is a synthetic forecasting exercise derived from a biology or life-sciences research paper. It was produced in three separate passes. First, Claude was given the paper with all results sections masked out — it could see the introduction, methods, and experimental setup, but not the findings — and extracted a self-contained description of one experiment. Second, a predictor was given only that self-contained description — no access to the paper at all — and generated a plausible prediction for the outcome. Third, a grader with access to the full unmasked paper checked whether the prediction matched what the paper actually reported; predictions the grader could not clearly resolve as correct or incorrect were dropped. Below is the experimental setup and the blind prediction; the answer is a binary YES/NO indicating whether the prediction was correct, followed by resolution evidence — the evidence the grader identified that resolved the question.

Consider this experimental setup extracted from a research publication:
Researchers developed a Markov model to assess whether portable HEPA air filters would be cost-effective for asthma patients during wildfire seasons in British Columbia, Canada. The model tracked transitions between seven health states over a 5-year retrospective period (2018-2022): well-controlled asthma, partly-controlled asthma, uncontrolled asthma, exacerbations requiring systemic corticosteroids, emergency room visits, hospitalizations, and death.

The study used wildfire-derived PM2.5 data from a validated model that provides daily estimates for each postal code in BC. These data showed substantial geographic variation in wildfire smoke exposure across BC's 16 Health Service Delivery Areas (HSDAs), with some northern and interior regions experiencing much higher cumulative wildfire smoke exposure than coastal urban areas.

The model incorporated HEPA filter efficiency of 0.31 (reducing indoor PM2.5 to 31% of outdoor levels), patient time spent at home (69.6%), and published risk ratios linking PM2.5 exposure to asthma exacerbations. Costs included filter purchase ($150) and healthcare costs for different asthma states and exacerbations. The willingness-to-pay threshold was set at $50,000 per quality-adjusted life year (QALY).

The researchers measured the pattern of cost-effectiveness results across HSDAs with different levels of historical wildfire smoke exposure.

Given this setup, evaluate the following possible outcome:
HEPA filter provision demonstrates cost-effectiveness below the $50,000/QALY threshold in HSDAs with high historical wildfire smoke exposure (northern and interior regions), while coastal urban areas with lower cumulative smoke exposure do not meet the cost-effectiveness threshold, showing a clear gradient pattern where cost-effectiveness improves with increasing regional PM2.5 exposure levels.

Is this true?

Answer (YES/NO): NO